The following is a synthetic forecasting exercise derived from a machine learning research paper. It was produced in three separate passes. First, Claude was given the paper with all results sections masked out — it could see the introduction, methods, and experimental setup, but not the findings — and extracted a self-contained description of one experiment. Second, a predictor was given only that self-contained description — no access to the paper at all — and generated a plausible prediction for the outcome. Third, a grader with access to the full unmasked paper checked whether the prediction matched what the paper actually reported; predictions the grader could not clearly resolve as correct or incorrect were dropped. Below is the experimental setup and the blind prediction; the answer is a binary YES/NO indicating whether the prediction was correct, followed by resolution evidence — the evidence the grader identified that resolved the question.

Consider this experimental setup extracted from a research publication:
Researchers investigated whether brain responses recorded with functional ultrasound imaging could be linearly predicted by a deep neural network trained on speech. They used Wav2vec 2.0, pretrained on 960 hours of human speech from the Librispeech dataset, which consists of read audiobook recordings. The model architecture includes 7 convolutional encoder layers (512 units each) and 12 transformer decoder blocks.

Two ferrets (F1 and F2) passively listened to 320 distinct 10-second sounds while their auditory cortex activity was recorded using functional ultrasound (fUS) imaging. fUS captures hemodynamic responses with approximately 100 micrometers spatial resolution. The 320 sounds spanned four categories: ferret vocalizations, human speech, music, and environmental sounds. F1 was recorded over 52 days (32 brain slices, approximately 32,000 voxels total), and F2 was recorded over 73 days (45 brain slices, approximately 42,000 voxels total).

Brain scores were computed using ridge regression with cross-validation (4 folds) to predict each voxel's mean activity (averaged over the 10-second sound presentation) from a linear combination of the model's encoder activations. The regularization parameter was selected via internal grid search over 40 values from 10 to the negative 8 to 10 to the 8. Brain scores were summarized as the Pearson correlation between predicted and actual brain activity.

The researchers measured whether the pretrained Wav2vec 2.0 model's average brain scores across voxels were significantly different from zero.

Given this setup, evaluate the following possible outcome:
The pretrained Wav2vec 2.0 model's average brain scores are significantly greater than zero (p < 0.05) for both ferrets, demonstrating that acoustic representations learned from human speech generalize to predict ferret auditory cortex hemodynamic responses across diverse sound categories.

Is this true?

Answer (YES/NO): YES